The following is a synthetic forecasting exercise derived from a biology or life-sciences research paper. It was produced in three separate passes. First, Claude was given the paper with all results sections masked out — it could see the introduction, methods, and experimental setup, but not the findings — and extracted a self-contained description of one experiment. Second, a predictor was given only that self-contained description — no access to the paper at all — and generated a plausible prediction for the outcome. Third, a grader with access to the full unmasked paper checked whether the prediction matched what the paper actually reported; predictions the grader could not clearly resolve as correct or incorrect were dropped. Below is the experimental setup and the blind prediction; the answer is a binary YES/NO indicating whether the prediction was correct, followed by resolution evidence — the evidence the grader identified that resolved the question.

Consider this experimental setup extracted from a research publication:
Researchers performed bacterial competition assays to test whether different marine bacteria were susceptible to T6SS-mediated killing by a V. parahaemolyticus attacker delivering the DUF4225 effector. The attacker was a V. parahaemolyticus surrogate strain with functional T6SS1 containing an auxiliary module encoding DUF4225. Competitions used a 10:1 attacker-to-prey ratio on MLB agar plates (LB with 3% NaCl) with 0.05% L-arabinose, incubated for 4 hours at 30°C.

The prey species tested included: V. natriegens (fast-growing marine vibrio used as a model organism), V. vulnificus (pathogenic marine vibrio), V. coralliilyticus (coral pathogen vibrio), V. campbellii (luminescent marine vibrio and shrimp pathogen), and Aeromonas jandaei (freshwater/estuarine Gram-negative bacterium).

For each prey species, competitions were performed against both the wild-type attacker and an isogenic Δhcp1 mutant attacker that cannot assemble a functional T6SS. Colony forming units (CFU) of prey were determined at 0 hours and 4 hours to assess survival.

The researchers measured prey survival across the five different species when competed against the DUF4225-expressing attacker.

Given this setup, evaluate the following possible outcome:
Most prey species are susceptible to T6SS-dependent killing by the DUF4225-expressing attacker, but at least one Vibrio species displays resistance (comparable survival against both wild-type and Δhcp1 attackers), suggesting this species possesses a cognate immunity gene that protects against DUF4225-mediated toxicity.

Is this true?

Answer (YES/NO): NO